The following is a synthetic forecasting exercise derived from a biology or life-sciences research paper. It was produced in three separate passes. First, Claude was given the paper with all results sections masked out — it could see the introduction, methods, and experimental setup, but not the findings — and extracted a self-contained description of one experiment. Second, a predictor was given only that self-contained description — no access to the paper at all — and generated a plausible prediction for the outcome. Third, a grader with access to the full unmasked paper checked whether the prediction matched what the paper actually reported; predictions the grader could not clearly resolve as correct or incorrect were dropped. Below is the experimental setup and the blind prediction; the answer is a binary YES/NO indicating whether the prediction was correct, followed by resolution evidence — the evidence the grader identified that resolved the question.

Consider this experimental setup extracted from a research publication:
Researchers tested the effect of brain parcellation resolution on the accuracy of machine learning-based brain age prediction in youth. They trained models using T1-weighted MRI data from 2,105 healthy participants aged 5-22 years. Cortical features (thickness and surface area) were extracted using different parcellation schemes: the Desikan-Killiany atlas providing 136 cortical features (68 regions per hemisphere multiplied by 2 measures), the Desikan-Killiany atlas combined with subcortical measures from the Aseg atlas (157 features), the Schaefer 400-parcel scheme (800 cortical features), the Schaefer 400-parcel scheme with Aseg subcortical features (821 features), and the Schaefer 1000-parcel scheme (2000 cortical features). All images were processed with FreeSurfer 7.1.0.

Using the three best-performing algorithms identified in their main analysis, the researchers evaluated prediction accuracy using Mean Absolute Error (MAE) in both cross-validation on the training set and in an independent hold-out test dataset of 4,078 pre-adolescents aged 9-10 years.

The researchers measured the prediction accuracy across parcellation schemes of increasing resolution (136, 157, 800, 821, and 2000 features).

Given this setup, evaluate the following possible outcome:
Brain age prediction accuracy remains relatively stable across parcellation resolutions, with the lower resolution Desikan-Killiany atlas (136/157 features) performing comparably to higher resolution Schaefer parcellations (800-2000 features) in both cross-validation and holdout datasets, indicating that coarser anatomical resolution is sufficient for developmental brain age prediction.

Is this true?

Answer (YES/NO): YES